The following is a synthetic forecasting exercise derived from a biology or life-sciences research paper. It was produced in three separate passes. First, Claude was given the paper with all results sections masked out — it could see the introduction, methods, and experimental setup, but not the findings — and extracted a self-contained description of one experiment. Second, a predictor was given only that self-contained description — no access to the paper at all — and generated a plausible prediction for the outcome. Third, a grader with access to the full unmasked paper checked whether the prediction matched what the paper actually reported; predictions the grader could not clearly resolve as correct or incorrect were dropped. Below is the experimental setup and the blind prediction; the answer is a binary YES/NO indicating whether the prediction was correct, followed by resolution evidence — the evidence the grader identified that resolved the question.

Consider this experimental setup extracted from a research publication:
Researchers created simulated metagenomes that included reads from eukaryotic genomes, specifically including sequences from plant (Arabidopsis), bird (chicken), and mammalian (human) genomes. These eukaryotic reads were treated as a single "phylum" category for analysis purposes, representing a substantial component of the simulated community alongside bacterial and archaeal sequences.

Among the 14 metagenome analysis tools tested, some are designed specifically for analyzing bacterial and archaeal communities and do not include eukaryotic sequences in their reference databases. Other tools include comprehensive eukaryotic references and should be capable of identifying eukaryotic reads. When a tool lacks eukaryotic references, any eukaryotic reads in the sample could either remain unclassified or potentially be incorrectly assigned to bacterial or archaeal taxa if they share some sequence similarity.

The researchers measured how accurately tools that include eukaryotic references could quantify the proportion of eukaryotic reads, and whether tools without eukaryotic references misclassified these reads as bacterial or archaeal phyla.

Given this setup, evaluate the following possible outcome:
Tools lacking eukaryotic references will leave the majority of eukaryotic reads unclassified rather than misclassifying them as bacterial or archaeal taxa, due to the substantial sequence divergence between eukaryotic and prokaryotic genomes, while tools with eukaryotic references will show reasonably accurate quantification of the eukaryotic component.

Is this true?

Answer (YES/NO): NO